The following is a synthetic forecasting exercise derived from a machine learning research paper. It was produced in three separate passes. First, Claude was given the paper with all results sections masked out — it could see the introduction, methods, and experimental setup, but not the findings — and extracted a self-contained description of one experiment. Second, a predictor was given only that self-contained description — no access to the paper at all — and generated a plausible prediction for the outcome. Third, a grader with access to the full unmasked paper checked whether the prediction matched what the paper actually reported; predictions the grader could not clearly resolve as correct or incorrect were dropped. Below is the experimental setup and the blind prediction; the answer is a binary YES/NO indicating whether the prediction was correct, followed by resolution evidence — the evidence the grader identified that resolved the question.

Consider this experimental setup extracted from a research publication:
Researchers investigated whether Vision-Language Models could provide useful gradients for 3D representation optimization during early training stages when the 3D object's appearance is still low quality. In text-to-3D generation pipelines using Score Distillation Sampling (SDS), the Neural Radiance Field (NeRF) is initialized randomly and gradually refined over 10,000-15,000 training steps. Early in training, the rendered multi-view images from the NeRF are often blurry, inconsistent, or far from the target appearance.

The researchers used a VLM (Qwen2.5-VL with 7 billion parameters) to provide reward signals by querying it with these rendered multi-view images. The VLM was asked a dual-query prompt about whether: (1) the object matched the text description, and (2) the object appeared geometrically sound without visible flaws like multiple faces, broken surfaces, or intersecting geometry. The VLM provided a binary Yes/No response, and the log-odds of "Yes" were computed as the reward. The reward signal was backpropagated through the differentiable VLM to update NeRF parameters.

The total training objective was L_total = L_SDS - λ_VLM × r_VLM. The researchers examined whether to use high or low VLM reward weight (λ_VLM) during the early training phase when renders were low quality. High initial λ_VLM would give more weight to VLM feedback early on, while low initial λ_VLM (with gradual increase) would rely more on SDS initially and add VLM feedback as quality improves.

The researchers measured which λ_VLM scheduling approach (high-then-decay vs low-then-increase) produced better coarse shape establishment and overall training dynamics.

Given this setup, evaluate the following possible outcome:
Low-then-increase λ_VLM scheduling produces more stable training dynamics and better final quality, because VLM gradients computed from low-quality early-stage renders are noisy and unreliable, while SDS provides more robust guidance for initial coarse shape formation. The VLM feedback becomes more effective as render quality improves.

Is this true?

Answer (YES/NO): NO